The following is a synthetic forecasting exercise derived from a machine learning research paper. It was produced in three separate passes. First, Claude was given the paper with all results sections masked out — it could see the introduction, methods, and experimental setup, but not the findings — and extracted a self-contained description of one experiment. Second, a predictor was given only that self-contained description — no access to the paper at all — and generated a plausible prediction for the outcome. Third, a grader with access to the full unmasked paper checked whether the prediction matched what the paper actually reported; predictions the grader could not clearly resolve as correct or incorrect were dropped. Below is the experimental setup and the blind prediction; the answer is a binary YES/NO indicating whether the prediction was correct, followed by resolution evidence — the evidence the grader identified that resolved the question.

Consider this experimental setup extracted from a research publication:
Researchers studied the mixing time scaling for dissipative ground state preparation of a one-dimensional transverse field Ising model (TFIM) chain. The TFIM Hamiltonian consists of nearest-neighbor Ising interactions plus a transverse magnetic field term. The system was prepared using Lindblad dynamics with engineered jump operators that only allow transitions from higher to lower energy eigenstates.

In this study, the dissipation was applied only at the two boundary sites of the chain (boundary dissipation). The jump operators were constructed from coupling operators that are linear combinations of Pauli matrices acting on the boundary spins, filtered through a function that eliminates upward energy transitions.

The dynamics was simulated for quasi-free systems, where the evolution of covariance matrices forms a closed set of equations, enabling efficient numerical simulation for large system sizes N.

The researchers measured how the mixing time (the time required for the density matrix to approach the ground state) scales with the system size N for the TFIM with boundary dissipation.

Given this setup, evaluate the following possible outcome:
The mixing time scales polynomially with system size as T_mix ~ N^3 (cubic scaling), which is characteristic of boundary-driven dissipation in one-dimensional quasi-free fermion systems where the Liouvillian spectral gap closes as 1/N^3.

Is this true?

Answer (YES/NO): YES